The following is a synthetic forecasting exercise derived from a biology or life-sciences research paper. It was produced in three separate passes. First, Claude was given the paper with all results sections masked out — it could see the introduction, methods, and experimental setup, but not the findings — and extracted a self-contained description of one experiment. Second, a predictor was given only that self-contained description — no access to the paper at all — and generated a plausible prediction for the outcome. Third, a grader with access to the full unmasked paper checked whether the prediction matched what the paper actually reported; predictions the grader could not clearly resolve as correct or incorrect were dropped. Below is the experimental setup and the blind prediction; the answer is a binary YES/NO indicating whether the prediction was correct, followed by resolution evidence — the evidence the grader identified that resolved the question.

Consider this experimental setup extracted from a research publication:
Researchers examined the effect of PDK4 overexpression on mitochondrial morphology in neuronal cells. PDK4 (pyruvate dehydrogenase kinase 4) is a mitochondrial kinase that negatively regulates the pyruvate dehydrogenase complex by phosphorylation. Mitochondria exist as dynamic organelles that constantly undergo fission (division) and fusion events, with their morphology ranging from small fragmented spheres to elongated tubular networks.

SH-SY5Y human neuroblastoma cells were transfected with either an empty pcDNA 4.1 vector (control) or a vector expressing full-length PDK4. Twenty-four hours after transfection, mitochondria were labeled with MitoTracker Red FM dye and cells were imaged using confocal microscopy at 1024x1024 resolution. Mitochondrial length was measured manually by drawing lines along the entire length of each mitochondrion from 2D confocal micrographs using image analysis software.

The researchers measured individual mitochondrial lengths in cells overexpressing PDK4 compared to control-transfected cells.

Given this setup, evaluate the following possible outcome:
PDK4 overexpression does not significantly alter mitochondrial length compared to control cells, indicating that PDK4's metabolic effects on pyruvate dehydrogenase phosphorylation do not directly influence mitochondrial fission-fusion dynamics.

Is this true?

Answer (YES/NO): NO